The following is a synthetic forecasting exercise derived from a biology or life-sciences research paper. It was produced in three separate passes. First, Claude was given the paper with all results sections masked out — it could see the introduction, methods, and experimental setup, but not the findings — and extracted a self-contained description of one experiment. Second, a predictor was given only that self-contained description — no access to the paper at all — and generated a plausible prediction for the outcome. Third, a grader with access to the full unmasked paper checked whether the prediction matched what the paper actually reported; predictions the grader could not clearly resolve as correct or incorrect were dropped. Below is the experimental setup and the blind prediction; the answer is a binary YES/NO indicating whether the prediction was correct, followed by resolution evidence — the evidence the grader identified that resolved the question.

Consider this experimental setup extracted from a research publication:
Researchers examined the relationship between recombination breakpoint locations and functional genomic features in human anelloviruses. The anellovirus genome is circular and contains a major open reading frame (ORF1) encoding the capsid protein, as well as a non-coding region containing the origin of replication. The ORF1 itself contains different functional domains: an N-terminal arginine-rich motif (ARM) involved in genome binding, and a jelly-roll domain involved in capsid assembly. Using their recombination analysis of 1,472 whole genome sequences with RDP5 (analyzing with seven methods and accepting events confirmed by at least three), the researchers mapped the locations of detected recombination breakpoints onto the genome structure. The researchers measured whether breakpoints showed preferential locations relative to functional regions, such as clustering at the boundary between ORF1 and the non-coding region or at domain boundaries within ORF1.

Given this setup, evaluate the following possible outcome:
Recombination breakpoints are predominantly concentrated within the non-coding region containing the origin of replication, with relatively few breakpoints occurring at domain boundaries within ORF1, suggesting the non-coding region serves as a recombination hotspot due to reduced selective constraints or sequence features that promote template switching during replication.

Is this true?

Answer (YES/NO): NO